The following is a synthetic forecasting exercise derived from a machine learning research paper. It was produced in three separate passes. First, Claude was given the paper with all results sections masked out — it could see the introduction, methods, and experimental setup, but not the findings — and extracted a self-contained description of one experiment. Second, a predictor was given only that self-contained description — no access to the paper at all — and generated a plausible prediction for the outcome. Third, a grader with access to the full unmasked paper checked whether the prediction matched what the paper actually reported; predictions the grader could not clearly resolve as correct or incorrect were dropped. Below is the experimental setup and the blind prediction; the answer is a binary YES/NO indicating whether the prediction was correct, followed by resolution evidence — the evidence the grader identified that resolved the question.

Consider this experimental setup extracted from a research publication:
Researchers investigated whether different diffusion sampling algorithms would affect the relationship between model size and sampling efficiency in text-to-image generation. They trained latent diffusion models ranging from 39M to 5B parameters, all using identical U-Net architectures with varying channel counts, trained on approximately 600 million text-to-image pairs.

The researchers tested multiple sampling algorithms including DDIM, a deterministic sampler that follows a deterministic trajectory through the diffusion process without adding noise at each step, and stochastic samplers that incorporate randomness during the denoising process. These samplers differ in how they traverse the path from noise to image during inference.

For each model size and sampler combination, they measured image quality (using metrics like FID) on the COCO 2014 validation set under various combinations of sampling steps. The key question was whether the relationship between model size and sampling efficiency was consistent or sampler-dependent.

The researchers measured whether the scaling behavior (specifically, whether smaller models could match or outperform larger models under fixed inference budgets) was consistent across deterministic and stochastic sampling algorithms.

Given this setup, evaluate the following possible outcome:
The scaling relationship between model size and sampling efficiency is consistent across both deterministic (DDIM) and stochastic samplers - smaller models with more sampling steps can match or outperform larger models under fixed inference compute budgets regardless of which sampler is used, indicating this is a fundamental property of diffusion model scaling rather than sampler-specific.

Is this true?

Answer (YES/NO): YES